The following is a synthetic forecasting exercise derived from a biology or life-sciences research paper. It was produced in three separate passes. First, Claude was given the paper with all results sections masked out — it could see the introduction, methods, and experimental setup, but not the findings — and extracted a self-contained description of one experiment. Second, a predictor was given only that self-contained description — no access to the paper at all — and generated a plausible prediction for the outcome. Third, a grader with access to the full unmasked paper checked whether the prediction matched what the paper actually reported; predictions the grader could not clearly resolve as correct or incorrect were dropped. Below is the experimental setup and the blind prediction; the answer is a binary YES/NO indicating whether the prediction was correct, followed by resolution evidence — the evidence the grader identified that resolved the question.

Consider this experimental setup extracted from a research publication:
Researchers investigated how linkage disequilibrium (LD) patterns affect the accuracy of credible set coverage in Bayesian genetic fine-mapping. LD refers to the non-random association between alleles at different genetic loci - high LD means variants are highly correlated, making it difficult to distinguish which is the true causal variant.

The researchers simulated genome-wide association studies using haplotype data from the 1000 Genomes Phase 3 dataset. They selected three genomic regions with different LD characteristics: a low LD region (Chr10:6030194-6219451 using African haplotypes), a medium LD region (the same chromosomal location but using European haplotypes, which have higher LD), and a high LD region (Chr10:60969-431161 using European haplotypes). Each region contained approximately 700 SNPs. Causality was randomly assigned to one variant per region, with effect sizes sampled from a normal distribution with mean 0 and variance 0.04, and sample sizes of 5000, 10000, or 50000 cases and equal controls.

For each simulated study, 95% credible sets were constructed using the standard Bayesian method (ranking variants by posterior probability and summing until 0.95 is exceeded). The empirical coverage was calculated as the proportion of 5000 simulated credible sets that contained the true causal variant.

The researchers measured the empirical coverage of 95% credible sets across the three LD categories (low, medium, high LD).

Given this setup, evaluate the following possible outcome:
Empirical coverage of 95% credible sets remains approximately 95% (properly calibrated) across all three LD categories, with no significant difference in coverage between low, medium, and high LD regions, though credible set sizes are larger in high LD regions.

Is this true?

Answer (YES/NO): NO